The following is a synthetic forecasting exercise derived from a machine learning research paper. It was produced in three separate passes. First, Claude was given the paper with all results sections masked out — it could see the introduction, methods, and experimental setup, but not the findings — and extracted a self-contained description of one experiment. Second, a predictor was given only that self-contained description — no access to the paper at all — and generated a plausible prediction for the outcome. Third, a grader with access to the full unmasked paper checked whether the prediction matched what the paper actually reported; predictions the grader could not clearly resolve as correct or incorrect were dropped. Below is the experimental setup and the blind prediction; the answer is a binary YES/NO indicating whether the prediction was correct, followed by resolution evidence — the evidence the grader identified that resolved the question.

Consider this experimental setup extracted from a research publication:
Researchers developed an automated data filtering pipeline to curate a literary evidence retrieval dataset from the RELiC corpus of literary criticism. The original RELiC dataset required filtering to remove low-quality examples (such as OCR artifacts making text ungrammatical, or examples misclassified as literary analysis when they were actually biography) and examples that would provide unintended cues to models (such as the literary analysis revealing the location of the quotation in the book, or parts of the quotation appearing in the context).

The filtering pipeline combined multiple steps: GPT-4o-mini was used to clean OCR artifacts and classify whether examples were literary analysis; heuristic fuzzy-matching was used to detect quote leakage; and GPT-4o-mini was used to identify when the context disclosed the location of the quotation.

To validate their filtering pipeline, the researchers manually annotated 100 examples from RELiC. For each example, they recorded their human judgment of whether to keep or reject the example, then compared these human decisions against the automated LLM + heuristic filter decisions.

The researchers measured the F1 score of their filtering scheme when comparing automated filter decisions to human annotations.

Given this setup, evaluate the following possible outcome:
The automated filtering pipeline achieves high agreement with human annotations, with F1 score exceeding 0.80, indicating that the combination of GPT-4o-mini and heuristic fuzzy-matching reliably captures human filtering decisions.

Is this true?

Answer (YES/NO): YES